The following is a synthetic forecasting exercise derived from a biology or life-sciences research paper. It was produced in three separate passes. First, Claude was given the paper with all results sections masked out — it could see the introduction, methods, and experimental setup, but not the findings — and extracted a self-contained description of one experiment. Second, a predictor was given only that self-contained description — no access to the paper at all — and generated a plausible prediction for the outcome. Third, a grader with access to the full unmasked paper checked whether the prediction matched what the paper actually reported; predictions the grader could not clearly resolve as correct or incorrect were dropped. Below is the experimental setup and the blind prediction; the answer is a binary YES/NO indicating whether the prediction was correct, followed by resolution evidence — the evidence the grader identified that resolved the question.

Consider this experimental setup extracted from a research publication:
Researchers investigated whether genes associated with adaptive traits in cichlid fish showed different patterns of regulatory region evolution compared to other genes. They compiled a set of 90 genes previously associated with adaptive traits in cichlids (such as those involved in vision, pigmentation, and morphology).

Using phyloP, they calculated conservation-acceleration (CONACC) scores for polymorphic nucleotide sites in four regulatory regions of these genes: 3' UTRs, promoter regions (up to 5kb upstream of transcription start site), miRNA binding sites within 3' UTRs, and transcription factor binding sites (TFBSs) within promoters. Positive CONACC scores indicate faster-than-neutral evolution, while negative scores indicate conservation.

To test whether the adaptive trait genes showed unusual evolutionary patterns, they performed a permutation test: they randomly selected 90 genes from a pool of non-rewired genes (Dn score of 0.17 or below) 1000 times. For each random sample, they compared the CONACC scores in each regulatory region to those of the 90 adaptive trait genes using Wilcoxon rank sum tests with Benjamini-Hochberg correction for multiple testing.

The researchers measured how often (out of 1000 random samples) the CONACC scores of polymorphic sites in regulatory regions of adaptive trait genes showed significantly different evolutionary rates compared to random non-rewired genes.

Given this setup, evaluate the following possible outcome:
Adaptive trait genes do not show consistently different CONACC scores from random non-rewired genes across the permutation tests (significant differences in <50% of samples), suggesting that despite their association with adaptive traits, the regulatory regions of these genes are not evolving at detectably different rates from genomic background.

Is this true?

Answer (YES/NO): NO